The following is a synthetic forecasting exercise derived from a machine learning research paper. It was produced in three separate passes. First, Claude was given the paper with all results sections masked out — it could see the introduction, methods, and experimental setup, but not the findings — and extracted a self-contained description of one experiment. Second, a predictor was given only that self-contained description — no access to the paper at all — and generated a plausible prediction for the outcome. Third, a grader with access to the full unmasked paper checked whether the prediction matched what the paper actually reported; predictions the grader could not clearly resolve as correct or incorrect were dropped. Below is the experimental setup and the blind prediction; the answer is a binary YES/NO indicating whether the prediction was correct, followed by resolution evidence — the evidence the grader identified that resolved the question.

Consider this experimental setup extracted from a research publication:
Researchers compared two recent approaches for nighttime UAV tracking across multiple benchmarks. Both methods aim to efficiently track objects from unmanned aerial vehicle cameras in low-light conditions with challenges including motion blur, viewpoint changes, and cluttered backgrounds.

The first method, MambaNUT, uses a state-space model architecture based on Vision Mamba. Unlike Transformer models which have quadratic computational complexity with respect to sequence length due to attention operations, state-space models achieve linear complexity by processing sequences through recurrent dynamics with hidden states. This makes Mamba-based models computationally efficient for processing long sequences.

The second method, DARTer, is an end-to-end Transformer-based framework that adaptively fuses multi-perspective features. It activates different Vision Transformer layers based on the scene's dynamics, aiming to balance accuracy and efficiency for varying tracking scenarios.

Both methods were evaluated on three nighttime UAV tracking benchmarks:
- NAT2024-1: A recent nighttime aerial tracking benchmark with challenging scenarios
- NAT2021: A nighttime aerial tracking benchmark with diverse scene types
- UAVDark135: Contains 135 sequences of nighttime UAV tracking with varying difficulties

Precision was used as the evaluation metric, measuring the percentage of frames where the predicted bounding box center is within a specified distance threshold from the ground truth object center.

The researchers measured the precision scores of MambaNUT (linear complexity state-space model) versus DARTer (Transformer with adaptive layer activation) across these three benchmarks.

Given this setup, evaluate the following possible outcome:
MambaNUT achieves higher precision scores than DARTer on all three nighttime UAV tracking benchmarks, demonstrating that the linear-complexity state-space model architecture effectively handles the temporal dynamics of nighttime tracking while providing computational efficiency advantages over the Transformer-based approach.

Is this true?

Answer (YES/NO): NO